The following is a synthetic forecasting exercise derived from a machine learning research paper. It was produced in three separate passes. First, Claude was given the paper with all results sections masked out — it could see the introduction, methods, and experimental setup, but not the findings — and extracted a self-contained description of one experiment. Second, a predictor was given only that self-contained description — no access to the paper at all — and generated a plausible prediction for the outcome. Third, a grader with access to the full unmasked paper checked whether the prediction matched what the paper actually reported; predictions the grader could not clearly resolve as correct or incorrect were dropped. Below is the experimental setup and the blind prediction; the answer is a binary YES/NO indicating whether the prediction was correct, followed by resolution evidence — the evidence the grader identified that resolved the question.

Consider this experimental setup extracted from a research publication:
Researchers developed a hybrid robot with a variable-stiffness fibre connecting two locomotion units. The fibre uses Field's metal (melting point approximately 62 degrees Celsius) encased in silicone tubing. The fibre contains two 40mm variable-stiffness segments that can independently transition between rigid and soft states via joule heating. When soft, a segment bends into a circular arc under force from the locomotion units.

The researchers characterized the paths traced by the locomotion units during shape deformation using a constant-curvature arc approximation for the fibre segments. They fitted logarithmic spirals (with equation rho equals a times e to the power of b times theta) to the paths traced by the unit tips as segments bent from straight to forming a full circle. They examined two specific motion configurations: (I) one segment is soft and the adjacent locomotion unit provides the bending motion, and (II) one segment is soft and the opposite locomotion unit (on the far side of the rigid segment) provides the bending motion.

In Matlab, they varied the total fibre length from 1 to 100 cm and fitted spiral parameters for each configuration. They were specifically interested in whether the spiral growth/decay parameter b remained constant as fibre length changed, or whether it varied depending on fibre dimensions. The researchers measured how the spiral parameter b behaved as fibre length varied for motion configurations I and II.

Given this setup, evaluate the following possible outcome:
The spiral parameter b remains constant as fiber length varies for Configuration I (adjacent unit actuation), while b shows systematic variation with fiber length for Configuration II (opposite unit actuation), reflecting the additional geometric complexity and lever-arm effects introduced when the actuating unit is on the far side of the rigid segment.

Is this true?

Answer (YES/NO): NO